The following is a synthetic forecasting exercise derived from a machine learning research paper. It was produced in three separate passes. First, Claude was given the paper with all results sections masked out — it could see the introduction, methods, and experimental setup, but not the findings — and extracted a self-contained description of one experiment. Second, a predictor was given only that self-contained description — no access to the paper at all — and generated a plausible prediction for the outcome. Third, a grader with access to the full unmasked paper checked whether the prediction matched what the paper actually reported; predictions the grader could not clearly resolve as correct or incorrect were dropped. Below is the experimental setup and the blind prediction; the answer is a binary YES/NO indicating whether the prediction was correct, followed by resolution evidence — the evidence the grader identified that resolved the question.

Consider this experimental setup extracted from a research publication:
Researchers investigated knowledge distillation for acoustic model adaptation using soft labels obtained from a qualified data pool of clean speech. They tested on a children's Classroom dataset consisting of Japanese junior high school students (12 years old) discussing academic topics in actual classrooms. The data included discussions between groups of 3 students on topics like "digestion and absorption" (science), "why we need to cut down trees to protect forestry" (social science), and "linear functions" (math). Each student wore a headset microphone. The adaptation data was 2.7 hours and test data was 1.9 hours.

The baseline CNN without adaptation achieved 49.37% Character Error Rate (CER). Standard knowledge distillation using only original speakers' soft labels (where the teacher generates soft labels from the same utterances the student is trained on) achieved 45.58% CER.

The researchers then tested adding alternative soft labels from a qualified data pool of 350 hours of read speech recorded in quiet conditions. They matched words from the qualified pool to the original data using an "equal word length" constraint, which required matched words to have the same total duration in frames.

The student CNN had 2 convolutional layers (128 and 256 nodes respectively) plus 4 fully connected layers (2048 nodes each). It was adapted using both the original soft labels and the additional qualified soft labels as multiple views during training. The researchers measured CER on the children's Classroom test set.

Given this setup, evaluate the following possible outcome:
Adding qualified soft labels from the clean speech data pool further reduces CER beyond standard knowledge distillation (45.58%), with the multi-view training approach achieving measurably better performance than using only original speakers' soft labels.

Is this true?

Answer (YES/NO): NO